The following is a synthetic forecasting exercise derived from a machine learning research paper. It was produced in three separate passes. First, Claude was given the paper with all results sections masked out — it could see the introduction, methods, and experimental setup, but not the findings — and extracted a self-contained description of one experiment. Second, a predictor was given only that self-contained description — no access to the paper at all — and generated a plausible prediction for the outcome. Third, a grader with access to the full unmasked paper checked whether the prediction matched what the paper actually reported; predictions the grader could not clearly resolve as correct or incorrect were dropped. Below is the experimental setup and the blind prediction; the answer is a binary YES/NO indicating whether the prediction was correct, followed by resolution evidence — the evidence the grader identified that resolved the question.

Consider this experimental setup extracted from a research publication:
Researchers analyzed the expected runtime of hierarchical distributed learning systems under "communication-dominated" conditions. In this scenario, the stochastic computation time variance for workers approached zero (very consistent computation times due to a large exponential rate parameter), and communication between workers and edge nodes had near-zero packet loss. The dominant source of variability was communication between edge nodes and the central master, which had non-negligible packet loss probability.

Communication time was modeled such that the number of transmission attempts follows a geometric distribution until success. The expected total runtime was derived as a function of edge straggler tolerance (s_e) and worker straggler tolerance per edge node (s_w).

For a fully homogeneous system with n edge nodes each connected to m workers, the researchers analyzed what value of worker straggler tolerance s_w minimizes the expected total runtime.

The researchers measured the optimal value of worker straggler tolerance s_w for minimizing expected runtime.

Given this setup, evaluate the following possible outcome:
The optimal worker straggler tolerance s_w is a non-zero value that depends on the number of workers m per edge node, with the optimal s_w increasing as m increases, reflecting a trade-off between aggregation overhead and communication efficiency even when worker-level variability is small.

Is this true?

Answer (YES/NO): NO